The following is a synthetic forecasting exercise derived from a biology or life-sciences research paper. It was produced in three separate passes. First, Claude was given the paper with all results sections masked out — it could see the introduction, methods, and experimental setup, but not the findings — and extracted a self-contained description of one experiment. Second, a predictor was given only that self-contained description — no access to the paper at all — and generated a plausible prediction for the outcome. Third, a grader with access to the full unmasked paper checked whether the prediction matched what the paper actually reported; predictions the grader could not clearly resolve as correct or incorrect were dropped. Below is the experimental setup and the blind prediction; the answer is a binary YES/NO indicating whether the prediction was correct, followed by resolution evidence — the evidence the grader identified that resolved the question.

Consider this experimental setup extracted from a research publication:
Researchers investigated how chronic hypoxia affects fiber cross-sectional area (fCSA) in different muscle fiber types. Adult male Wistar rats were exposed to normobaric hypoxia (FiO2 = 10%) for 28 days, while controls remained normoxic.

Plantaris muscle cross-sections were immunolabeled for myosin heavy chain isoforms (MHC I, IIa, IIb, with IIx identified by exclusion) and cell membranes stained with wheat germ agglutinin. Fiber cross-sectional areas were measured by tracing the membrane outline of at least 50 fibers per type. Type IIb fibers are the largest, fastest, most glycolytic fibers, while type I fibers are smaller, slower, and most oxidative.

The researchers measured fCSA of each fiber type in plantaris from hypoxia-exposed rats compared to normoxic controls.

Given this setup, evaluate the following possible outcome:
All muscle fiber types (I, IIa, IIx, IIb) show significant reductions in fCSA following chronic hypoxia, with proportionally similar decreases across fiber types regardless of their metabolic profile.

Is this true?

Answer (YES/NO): NO